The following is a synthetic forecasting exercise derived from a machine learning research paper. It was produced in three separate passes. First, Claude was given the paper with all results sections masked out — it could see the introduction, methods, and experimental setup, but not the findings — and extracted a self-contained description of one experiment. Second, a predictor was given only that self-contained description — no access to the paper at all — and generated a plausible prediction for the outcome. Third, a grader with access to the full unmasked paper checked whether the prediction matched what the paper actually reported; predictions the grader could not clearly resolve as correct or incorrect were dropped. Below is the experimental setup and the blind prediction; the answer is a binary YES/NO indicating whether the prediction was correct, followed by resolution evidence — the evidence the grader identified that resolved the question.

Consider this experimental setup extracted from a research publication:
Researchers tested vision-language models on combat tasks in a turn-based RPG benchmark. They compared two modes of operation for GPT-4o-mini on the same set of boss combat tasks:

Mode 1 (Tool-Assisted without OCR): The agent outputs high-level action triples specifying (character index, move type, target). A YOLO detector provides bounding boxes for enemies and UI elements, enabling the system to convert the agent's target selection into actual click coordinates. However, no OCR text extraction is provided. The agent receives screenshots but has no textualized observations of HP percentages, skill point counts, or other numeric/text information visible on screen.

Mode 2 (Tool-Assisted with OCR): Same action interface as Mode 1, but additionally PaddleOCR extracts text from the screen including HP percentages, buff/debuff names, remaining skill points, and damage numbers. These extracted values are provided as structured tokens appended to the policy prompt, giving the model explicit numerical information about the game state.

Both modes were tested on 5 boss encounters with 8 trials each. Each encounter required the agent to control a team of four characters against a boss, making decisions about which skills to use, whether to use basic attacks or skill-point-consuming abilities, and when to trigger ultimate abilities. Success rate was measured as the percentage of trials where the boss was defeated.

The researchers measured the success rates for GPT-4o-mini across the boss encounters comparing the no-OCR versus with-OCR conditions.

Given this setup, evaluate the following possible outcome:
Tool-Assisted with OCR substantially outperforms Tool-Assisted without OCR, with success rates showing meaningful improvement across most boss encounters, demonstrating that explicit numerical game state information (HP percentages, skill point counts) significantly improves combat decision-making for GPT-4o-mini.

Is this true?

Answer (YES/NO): YES